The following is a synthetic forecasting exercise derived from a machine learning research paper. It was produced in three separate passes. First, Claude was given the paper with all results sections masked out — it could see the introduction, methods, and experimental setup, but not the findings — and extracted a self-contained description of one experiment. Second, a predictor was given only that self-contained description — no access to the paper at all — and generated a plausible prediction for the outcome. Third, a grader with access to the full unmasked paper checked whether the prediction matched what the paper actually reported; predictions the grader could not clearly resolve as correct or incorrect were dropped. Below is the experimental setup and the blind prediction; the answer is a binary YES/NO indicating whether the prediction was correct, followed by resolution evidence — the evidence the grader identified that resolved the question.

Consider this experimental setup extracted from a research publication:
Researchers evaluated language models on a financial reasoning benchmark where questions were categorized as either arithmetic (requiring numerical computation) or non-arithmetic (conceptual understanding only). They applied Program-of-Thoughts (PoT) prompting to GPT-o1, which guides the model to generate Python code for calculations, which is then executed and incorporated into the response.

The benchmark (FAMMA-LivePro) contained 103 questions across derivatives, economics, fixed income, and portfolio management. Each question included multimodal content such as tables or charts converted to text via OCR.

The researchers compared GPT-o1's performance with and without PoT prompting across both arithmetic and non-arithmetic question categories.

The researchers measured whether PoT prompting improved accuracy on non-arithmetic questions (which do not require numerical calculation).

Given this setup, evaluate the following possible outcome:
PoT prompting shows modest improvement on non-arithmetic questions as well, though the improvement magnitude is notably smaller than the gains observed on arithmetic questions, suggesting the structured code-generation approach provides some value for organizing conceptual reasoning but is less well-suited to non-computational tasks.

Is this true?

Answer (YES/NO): NO